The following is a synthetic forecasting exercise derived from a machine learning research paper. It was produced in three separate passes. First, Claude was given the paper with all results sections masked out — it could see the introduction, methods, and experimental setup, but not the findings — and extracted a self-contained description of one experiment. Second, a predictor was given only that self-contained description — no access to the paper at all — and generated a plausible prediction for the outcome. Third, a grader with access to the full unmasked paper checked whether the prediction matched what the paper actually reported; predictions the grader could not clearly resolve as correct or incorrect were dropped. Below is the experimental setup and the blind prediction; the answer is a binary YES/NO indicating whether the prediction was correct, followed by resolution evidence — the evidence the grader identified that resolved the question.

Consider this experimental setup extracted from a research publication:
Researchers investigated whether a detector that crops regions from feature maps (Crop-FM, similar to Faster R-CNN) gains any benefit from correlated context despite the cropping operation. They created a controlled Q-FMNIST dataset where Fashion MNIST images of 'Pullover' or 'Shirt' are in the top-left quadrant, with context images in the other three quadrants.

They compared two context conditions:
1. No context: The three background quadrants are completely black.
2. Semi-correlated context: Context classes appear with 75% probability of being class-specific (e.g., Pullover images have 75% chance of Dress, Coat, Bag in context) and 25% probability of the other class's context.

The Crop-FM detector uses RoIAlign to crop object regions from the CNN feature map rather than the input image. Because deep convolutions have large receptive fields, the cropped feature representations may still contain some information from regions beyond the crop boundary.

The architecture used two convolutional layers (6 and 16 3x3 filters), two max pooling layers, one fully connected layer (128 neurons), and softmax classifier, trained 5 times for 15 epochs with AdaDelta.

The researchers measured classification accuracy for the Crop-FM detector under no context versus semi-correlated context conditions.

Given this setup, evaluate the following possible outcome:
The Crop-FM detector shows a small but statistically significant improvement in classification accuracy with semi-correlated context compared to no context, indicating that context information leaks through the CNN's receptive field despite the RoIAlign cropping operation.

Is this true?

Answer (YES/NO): YES